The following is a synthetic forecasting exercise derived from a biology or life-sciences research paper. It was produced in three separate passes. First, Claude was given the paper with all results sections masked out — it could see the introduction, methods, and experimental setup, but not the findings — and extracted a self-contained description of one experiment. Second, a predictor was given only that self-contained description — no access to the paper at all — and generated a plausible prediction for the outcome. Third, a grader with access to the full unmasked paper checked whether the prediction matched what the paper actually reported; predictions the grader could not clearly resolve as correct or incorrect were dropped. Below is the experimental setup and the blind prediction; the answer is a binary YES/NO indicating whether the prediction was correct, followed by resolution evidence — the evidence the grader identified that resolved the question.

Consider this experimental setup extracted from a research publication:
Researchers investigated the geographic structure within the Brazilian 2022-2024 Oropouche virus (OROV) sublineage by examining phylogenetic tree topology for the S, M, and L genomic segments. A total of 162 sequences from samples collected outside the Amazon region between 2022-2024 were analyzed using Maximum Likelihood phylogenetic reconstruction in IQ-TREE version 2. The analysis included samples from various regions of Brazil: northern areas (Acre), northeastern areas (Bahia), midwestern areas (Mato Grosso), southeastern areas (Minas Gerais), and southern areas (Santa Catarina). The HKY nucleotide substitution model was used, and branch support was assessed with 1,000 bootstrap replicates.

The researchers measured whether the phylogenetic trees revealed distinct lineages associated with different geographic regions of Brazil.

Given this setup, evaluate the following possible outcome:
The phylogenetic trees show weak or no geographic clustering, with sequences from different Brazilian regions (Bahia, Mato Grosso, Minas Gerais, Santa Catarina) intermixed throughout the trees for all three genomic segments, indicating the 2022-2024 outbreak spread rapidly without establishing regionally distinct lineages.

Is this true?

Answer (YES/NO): NO